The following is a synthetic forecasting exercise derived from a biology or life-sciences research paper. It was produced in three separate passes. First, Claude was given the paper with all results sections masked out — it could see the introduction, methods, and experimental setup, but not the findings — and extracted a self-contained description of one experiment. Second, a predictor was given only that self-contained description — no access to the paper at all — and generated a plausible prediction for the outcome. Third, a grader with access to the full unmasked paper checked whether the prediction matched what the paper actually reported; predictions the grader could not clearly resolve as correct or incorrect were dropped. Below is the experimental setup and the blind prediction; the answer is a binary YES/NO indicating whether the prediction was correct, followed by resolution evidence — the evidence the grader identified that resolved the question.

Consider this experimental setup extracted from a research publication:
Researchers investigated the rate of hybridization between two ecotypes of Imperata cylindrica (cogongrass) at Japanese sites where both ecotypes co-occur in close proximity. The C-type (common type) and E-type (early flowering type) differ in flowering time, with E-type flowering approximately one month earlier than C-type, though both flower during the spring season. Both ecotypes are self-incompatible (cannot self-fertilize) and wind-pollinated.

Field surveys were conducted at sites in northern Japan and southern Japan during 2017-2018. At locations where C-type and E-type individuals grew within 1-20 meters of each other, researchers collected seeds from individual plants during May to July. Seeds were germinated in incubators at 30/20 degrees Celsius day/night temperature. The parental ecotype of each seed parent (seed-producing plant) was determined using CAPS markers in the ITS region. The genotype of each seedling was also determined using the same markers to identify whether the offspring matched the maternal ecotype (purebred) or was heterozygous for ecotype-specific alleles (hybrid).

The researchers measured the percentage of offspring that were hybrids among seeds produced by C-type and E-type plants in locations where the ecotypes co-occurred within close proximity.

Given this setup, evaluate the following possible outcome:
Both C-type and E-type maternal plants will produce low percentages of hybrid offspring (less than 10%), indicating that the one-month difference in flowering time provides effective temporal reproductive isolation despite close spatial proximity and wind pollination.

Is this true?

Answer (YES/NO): NO